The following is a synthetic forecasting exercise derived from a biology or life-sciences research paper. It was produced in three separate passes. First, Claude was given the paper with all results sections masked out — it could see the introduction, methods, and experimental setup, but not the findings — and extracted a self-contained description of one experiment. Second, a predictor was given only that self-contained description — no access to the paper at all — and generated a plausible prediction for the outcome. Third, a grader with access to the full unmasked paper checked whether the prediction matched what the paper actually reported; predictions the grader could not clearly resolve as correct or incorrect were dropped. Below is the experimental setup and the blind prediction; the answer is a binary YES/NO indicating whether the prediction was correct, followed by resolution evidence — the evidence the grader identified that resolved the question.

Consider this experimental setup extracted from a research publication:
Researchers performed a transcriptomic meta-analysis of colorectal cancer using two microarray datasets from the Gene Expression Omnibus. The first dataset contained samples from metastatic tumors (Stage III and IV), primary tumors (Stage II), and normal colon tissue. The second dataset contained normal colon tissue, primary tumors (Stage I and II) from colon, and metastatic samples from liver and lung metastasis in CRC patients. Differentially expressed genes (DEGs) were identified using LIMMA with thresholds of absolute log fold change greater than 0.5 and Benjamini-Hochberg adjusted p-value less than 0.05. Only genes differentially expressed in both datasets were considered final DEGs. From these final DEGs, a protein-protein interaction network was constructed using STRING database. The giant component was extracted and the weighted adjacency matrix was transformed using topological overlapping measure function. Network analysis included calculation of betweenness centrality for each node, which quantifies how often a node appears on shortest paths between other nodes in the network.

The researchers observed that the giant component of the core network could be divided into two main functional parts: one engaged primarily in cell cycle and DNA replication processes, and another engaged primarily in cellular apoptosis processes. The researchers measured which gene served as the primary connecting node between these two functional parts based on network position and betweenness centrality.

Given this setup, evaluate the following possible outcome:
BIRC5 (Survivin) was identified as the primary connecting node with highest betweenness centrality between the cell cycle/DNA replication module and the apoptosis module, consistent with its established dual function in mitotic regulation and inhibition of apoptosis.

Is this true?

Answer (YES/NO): NO